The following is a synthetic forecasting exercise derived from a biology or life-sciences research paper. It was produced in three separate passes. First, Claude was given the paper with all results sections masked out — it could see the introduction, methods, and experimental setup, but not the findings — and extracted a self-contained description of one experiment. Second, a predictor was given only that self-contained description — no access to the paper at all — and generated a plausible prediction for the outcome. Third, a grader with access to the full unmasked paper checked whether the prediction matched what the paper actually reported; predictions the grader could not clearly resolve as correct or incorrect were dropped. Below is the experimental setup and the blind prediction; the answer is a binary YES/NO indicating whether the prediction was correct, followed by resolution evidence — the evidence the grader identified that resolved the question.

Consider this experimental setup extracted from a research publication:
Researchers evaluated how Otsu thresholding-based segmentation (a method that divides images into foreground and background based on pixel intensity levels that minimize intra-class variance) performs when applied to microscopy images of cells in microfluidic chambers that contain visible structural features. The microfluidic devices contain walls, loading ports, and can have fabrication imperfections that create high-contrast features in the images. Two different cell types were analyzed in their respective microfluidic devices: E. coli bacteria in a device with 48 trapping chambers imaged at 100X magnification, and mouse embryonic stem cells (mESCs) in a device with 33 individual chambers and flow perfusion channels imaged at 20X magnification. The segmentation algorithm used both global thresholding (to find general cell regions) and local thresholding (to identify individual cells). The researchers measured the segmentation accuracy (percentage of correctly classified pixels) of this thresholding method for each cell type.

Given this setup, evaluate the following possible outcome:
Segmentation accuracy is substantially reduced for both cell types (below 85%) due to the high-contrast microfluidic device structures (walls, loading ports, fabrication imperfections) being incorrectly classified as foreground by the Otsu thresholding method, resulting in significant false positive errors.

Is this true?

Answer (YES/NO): NO